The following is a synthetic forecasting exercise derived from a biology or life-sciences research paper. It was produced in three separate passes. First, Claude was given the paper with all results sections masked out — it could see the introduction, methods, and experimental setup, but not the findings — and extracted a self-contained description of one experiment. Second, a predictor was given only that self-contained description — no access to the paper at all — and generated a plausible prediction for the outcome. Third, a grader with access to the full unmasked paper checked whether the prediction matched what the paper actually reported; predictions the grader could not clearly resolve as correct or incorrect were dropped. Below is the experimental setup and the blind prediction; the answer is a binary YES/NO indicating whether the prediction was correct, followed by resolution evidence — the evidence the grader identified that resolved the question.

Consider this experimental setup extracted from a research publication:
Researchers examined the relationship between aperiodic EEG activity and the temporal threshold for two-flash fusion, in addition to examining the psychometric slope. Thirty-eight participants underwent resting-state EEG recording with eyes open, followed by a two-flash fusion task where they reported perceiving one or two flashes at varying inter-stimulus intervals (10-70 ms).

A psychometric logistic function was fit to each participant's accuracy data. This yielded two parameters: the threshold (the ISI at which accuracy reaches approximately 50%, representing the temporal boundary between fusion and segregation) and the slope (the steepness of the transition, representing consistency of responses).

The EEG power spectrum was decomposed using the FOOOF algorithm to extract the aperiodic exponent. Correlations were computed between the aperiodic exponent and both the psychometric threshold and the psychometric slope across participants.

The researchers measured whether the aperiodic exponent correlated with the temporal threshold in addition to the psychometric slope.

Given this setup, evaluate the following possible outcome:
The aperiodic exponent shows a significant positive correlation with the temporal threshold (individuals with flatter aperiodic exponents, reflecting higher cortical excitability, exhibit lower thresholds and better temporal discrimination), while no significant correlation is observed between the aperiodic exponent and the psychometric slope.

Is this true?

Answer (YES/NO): NO